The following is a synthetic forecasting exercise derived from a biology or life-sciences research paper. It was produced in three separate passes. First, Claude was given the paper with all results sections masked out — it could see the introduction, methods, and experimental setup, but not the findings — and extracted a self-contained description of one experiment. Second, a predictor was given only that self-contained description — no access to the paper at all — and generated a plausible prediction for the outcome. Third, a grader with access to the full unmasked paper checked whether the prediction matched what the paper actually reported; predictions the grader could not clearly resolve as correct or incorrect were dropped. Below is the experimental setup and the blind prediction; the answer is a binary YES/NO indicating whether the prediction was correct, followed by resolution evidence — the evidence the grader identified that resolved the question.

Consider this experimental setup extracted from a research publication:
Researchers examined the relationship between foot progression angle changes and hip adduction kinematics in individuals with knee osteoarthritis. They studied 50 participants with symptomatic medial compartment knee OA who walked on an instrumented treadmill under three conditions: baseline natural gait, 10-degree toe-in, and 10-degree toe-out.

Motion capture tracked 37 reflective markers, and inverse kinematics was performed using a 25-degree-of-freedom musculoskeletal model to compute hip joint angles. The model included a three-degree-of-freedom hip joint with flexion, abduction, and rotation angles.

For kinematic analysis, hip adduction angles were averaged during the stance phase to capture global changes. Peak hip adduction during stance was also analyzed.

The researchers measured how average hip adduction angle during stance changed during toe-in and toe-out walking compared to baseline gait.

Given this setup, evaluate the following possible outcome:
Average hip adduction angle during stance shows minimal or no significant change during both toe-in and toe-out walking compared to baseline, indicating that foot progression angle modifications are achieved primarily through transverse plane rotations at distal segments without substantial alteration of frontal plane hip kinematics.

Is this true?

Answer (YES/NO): NO